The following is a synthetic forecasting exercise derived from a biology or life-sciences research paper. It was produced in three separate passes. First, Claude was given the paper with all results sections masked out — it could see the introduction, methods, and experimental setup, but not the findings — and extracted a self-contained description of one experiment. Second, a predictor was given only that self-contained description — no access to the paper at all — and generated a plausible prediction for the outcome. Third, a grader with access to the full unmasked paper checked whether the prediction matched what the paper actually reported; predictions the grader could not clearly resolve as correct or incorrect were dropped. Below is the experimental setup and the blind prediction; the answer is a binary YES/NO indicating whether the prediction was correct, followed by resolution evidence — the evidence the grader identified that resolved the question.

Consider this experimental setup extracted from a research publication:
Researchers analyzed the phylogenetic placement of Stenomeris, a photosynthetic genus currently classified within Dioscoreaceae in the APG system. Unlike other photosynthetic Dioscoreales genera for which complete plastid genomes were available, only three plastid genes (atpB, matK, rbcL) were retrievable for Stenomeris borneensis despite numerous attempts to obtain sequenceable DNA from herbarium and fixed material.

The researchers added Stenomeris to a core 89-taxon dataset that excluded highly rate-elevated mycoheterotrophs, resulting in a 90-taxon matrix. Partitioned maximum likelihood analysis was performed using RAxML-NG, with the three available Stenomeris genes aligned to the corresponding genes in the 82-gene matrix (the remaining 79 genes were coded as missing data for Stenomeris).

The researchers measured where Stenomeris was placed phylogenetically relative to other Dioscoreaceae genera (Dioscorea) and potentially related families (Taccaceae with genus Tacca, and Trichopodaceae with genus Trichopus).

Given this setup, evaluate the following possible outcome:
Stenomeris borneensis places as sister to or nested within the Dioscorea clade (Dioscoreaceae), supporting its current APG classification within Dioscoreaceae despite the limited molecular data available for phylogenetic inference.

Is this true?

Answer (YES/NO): YES